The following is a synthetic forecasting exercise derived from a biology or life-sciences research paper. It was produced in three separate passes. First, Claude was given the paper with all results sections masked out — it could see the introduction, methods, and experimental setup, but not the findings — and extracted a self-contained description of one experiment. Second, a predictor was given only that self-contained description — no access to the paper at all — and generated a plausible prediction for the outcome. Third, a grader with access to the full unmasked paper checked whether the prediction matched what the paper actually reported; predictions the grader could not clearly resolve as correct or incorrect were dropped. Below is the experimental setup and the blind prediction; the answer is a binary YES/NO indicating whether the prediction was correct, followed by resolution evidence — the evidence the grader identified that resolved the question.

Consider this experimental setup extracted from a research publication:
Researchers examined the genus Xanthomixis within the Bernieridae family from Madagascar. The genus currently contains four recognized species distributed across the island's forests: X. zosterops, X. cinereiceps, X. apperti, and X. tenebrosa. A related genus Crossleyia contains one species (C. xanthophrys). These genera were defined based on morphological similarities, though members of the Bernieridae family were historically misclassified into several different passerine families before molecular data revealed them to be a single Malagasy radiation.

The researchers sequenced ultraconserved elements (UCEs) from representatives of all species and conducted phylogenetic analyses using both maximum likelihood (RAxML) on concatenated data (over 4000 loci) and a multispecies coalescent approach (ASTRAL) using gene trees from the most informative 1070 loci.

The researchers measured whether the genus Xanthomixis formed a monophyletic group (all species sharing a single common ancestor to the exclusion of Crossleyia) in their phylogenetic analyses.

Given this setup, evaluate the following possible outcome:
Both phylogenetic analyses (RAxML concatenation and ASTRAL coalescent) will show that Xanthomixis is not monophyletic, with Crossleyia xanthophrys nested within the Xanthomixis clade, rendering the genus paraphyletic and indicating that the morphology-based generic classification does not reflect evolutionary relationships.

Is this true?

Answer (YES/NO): YES